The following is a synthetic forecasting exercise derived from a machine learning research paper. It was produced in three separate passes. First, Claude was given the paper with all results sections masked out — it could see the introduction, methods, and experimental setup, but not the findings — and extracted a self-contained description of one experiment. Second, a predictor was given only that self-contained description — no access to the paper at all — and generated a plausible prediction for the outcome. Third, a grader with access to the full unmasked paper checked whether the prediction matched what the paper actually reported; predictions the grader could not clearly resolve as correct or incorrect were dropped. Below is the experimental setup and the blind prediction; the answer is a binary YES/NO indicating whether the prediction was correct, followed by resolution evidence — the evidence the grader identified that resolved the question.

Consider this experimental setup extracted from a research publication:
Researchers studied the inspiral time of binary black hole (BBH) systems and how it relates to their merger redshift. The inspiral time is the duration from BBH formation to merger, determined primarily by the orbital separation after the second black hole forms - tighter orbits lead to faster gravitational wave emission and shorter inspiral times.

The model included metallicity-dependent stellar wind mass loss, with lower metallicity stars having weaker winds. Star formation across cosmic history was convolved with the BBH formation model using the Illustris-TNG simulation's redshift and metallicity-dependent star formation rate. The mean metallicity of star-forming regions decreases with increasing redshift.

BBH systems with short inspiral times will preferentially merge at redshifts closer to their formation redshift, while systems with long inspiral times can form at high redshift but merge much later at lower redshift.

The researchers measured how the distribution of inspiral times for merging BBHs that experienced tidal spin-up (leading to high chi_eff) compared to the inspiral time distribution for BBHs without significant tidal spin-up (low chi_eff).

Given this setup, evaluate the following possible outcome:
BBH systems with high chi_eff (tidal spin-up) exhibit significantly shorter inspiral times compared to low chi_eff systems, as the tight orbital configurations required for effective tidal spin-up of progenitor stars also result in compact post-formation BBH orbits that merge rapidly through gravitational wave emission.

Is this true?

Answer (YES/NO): YES